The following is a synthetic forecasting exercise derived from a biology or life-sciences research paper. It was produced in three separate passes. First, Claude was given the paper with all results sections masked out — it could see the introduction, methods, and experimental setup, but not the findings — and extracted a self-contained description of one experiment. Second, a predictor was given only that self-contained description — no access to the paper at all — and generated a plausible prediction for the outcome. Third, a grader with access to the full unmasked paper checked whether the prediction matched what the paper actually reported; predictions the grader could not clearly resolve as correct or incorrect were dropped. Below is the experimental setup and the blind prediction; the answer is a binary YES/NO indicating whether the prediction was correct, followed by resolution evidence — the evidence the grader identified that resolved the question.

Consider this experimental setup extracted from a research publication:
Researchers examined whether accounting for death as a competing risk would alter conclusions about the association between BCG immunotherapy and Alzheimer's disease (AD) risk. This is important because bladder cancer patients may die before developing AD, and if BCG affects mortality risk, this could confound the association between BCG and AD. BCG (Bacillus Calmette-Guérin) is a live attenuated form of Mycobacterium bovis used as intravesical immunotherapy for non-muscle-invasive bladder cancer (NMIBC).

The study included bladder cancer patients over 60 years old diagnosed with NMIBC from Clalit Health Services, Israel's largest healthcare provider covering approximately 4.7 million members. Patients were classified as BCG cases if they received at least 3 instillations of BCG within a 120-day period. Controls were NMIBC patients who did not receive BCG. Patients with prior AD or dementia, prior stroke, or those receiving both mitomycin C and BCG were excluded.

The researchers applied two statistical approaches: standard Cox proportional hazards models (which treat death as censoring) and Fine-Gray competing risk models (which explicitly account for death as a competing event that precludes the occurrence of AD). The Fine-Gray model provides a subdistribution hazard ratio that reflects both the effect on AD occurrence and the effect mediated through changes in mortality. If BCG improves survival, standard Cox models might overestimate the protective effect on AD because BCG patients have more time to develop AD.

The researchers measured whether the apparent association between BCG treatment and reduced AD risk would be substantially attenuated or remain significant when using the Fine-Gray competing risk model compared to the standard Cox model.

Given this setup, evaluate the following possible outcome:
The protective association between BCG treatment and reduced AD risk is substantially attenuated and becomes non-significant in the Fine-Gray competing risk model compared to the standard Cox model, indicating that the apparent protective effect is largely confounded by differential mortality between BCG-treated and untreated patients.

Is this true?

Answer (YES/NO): NO